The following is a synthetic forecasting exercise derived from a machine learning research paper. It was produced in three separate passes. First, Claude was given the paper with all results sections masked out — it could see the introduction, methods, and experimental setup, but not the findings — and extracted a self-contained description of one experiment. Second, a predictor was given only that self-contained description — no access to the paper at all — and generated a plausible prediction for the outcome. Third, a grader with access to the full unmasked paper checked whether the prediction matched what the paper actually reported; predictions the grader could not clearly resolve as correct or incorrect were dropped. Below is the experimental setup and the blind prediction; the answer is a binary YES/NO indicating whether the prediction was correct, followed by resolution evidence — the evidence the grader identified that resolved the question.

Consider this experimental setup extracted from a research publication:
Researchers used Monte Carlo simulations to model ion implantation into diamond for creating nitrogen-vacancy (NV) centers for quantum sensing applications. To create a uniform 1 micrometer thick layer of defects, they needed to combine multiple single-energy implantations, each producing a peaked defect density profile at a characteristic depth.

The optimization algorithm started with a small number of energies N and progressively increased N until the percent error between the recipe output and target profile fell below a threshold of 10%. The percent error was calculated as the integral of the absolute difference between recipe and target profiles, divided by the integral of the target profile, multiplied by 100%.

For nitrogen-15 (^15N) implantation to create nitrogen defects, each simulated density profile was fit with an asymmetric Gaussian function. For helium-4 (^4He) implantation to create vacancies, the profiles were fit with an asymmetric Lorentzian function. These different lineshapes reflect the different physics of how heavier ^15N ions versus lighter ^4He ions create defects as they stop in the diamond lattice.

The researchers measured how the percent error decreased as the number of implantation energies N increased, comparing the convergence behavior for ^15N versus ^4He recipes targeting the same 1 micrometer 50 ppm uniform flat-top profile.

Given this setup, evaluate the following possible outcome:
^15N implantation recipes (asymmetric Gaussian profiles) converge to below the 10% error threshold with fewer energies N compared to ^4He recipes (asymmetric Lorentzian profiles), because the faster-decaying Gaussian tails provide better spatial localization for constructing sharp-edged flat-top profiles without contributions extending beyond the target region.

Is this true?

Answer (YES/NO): NO